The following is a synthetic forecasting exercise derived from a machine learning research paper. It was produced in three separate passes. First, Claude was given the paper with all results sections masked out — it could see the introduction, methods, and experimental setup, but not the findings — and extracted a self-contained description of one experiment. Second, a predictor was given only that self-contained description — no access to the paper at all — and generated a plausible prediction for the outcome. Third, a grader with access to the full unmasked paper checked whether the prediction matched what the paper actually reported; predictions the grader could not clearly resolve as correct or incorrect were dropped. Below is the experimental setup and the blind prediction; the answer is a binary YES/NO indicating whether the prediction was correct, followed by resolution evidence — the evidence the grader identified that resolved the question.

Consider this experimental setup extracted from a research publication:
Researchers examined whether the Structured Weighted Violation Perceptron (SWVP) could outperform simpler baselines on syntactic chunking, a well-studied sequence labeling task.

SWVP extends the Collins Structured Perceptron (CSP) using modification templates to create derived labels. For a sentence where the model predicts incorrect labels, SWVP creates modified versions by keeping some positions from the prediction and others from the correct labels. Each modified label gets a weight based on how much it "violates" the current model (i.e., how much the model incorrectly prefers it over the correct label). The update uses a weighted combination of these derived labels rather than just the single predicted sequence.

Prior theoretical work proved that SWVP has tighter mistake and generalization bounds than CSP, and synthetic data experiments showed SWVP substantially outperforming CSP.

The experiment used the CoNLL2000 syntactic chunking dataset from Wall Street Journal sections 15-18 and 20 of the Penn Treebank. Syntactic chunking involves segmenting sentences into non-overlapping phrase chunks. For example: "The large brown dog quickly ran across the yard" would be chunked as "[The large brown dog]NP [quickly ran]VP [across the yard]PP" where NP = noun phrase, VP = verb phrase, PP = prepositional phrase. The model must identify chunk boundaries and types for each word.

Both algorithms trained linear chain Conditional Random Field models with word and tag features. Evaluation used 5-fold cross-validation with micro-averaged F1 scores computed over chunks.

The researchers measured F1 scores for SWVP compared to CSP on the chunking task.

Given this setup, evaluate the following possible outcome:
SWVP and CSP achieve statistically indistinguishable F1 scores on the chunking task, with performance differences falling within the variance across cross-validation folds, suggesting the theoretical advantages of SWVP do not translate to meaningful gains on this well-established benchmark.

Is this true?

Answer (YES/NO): NO